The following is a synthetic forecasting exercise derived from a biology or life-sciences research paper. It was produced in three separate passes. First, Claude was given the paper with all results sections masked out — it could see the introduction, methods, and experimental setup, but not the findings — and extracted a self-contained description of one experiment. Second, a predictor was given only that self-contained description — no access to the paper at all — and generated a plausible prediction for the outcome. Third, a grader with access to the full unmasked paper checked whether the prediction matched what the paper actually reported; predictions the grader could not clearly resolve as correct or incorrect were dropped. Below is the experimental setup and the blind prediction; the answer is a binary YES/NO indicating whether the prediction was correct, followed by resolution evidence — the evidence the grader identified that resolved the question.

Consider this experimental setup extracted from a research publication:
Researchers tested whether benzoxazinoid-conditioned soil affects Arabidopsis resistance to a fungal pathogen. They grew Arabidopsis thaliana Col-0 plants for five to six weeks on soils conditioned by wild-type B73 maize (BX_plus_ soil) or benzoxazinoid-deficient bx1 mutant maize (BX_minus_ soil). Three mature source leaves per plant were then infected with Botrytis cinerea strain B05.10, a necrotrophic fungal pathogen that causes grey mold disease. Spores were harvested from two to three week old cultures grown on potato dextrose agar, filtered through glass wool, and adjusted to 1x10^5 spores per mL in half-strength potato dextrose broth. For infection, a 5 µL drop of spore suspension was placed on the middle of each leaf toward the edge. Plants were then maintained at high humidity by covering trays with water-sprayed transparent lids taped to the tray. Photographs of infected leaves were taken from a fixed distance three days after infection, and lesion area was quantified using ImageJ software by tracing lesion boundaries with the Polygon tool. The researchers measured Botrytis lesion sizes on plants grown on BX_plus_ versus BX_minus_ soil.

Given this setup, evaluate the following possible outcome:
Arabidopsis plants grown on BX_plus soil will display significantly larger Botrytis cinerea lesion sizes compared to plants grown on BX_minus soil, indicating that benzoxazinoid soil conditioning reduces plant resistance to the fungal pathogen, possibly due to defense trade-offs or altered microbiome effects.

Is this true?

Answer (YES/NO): NO